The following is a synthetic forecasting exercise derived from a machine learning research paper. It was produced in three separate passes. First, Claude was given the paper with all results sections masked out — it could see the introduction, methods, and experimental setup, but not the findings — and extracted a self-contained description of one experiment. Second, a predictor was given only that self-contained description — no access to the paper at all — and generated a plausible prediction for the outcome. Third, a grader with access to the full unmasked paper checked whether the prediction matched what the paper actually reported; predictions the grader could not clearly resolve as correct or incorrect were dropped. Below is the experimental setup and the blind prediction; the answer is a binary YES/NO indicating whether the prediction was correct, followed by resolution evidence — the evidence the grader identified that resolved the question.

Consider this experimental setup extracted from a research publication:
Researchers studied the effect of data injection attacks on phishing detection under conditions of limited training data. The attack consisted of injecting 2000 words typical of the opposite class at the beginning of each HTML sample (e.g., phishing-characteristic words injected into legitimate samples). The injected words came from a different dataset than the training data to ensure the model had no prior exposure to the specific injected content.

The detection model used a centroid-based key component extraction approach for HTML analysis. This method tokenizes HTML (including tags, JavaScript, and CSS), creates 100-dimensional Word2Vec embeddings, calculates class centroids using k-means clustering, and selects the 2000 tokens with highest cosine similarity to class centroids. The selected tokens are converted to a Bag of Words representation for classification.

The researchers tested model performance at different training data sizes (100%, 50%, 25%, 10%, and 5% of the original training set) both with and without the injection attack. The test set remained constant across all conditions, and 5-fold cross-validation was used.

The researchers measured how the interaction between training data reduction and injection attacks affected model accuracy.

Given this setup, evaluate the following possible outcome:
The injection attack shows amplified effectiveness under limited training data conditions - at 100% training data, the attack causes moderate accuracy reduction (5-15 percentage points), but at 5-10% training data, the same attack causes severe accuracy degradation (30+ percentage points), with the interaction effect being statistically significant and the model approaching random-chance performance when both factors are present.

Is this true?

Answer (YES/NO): NO